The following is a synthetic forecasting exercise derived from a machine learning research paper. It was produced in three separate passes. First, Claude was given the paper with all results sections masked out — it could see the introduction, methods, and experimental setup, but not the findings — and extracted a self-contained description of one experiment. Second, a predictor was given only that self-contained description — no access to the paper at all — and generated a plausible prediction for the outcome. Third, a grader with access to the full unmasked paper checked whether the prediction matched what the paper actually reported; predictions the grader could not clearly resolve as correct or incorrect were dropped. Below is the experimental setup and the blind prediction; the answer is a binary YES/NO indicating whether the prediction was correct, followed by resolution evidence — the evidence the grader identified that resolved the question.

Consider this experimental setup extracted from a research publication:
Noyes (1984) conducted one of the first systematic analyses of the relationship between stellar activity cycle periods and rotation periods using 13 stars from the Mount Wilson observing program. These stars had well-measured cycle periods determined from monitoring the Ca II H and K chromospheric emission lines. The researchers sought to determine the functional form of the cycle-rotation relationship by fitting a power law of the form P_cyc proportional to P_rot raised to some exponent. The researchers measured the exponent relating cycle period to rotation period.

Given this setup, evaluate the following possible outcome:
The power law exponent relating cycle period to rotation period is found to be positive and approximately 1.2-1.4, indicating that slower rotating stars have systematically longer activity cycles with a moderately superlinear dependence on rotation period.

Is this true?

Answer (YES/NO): YES